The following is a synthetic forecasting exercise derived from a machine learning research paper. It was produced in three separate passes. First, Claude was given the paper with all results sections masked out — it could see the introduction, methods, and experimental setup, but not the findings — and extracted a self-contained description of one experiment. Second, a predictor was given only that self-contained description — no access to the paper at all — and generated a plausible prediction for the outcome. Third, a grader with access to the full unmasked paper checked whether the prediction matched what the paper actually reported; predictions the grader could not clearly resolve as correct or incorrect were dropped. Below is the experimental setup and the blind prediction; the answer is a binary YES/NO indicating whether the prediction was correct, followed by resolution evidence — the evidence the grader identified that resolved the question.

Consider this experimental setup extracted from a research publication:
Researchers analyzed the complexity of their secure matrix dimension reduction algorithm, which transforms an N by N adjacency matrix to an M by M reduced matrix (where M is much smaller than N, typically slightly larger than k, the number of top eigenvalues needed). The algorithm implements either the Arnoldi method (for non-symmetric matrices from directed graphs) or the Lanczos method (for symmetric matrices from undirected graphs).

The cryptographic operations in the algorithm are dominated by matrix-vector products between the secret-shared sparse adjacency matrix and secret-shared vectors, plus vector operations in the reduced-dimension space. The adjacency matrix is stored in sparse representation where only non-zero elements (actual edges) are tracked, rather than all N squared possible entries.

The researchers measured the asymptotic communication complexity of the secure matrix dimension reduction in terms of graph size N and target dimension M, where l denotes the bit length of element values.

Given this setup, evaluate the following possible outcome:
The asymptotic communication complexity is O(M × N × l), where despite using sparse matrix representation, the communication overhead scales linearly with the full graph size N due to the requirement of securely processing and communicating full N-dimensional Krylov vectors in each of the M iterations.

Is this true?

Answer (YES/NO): YES